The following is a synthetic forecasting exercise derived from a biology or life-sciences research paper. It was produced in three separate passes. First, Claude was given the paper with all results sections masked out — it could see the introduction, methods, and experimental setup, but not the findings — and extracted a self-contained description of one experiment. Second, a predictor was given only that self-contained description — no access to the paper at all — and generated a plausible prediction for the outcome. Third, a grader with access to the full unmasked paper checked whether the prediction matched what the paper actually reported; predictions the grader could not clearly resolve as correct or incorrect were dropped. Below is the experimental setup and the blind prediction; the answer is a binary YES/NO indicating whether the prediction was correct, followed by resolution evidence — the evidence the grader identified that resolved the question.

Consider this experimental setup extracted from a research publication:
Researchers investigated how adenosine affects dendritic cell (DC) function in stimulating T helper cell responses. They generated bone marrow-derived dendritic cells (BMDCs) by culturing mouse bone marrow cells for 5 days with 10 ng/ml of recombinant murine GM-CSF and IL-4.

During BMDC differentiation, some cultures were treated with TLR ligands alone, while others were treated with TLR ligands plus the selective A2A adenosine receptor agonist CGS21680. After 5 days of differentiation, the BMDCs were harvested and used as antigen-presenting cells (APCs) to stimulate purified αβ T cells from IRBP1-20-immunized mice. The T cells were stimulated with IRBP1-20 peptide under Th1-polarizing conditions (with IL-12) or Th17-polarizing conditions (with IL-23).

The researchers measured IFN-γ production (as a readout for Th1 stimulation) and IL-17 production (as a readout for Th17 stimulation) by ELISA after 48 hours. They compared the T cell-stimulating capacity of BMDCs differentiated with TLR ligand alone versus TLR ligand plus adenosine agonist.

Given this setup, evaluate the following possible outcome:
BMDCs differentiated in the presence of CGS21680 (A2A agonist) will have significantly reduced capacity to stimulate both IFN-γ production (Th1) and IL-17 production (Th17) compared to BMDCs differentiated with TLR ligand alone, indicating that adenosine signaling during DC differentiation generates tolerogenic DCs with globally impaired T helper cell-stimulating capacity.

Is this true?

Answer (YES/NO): NO